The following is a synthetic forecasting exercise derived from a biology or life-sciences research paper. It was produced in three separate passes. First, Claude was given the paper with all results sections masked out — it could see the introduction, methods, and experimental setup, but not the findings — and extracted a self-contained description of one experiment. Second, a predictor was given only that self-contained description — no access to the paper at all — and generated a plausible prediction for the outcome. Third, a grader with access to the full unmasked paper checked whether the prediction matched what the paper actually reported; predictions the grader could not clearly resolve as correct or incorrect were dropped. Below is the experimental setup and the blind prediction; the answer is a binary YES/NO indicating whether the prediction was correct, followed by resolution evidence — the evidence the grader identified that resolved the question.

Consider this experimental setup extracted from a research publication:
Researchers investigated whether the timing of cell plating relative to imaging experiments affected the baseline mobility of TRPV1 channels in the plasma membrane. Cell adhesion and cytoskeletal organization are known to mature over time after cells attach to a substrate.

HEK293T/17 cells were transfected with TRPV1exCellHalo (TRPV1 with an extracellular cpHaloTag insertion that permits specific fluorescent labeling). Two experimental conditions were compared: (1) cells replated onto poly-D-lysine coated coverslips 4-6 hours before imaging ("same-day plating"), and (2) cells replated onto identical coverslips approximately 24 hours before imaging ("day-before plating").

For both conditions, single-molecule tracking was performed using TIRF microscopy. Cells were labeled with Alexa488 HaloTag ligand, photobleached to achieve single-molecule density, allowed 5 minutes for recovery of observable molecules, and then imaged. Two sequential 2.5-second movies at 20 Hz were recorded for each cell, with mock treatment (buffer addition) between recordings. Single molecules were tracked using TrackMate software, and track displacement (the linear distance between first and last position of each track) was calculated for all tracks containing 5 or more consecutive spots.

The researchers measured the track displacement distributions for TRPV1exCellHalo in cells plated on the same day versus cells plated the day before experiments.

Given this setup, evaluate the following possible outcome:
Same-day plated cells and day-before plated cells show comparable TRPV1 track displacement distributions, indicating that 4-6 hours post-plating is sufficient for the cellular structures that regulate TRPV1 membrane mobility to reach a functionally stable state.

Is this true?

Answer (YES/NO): NO